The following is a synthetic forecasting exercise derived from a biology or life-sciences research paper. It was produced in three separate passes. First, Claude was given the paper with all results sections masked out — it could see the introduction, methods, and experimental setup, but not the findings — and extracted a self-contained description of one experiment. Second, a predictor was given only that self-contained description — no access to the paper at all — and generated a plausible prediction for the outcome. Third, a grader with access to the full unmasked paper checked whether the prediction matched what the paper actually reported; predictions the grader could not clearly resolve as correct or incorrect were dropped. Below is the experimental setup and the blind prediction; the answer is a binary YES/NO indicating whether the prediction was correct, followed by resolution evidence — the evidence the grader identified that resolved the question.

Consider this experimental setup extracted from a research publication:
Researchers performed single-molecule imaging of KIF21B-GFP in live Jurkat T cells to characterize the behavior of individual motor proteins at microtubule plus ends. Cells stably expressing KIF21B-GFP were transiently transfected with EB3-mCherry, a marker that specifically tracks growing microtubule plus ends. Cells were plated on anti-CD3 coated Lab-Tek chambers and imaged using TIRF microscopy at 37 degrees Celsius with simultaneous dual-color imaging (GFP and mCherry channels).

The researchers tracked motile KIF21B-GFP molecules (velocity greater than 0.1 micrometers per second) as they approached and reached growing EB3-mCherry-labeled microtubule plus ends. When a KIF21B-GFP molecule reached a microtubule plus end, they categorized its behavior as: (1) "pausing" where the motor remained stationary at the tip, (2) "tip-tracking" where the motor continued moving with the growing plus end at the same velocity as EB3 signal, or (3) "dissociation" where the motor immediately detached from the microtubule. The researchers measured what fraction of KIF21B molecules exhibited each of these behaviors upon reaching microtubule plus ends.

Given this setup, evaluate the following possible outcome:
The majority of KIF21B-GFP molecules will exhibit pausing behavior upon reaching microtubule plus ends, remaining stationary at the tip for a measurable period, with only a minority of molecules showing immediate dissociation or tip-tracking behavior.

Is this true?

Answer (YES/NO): YES